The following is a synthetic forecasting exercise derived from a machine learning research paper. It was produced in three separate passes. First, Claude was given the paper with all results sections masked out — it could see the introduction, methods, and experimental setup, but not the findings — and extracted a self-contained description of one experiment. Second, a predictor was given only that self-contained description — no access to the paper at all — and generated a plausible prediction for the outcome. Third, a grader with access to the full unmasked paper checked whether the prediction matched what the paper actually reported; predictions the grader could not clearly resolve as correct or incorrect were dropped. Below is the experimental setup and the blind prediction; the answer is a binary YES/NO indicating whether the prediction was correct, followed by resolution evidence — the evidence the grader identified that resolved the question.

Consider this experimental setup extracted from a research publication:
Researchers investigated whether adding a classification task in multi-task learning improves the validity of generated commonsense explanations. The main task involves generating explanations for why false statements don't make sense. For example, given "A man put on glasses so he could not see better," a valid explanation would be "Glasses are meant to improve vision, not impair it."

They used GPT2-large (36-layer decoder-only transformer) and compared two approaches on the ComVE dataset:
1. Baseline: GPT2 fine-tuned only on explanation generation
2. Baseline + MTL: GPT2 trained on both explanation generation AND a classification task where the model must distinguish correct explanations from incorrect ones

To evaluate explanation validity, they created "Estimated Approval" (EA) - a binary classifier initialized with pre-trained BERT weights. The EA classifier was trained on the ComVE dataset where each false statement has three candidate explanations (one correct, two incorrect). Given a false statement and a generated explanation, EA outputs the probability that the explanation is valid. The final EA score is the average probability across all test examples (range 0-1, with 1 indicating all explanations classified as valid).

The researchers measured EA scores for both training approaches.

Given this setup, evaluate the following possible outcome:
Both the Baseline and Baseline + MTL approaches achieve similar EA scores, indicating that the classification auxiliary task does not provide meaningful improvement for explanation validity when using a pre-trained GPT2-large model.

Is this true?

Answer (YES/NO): NO